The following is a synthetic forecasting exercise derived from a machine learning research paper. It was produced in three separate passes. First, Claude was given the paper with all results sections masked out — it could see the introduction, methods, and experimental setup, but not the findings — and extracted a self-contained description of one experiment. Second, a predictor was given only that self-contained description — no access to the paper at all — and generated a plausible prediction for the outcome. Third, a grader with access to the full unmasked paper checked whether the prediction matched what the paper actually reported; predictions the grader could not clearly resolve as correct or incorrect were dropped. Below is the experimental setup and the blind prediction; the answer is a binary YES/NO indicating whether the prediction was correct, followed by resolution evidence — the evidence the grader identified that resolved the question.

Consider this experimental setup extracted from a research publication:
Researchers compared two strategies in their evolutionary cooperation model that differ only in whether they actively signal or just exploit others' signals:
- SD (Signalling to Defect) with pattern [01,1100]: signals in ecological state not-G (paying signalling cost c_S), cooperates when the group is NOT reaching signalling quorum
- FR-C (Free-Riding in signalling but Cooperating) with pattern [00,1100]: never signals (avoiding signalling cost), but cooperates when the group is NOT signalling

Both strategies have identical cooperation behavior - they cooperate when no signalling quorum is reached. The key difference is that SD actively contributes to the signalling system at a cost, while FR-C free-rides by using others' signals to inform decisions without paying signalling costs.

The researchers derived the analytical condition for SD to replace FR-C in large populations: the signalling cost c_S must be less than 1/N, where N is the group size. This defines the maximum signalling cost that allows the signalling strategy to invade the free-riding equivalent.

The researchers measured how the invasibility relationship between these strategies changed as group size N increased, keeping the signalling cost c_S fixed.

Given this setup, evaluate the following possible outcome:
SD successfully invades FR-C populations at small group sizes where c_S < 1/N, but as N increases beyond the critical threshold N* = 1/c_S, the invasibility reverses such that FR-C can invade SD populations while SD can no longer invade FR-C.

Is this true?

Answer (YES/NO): YES